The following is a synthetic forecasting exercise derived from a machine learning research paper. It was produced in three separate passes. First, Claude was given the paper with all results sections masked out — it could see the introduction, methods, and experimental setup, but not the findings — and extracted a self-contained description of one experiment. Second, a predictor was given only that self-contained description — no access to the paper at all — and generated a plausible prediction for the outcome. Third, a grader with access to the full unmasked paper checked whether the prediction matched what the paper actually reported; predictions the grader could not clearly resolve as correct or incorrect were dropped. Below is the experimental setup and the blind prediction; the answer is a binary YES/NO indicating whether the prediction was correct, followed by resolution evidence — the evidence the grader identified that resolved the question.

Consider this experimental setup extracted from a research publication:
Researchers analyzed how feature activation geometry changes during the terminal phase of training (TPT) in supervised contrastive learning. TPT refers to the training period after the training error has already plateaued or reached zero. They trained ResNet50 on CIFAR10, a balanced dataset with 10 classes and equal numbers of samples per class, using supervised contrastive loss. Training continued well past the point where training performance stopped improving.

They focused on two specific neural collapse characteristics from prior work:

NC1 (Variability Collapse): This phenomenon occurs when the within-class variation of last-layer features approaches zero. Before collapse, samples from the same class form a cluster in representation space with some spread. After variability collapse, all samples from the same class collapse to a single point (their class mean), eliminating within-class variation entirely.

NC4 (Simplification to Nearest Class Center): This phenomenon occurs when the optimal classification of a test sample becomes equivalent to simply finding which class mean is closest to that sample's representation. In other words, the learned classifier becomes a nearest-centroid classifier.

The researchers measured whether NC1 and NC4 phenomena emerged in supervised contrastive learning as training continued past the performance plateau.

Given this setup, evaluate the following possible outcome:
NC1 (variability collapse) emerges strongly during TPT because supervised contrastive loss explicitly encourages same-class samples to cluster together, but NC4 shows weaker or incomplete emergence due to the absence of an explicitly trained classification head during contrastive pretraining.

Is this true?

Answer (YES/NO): NO